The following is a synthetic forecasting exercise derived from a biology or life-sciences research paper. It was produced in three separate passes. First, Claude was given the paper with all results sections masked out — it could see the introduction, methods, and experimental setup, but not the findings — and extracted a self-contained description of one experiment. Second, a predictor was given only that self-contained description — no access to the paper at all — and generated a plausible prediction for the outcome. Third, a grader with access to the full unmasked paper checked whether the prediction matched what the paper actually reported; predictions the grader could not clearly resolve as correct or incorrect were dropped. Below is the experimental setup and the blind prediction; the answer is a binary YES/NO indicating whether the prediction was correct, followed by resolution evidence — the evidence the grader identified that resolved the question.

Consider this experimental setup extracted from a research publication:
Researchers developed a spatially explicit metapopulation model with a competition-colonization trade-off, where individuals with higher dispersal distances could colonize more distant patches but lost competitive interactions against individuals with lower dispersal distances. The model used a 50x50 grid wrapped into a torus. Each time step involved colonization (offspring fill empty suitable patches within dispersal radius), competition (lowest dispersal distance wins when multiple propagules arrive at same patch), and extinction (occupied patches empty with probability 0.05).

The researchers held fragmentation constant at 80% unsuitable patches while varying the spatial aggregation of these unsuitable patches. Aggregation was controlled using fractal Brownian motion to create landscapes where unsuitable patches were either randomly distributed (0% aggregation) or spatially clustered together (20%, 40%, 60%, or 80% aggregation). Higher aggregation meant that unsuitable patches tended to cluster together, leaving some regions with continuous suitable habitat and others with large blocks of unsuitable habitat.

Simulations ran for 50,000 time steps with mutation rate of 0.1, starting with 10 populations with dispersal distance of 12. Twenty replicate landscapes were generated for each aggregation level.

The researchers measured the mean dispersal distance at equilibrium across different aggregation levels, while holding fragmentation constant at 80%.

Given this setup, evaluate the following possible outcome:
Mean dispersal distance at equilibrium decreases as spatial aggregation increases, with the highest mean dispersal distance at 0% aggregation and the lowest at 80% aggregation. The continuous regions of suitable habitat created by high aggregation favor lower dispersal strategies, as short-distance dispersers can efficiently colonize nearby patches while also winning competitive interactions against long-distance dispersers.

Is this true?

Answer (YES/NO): YES